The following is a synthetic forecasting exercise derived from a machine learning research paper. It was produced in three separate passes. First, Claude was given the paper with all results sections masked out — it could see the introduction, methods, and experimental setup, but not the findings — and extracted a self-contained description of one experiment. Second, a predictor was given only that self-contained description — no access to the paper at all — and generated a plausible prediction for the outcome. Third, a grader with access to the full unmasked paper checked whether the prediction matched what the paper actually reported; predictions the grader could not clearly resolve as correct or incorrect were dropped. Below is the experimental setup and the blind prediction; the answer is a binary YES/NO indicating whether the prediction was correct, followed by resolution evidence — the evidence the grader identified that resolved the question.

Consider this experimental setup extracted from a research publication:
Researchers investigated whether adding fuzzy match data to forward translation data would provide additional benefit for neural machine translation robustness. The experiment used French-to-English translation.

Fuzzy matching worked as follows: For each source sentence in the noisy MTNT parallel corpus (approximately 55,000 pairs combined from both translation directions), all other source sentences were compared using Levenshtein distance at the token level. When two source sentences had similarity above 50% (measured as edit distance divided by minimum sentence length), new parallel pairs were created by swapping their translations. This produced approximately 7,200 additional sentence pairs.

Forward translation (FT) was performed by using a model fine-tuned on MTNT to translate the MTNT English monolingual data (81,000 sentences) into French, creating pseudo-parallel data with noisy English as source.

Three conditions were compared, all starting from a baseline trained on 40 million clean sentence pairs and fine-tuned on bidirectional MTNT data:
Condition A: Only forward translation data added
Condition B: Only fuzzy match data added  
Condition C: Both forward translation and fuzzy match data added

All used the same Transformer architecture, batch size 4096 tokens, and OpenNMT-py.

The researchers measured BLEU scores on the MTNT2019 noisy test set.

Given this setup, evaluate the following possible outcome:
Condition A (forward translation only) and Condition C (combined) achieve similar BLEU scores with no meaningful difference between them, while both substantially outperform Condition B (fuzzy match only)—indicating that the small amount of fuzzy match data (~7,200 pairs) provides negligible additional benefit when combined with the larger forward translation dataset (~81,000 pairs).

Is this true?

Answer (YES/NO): NO